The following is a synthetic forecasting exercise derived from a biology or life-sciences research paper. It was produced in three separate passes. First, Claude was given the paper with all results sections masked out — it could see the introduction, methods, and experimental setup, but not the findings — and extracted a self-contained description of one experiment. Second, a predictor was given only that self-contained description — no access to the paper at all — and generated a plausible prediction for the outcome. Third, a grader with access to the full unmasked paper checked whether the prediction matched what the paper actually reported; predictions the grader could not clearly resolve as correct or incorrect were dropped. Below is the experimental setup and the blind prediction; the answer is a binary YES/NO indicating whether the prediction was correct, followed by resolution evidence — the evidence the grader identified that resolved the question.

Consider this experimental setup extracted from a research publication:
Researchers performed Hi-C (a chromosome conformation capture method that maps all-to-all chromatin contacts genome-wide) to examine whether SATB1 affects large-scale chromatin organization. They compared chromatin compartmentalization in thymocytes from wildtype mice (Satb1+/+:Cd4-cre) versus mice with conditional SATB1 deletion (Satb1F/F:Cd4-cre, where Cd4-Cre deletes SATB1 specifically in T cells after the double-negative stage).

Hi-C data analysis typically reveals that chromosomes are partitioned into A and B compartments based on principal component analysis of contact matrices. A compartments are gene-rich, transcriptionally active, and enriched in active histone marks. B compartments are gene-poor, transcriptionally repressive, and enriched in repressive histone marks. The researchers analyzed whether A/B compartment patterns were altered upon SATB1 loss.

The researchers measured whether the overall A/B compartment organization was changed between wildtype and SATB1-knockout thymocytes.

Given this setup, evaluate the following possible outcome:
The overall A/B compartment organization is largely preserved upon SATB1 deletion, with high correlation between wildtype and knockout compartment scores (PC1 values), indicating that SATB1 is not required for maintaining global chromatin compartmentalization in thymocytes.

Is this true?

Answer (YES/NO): YES